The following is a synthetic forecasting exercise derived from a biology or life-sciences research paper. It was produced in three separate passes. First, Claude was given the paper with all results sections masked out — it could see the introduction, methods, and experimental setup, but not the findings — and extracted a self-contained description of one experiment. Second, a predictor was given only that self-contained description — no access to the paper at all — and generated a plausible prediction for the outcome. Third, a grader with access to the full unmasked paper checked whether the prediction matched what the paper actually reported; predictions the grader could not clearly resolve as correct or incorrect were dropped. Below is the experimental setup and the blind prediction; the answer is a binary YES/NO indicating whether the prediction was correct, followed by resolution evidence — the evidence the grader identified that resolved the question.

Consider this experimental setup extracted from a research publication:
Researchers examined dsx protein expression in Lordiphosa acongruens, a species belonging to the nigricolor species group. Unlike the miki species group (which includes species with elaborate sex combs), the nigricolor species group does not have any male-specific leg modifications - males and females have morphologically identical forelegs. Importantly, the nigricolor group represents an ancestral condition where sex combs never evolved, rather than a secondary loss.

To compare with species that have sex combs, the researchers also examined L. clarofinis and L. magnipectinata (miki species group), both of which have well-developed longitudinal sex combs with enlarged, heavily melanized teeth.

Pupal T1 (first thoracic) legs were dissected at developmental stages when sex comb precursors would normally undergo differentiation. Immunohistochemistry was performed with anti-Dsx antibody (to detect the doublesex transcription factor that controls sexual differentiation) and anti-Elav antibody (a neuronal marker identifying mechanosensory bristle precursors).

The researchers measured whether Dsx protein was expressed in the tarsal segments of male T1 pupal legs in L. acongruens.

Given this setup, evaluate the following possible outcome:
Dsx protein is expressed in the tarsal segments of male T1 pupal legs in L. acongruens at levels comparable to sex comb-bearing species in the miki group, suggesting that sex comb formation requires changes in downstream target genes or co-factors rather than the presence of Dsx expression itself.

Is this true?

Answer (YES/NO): NO